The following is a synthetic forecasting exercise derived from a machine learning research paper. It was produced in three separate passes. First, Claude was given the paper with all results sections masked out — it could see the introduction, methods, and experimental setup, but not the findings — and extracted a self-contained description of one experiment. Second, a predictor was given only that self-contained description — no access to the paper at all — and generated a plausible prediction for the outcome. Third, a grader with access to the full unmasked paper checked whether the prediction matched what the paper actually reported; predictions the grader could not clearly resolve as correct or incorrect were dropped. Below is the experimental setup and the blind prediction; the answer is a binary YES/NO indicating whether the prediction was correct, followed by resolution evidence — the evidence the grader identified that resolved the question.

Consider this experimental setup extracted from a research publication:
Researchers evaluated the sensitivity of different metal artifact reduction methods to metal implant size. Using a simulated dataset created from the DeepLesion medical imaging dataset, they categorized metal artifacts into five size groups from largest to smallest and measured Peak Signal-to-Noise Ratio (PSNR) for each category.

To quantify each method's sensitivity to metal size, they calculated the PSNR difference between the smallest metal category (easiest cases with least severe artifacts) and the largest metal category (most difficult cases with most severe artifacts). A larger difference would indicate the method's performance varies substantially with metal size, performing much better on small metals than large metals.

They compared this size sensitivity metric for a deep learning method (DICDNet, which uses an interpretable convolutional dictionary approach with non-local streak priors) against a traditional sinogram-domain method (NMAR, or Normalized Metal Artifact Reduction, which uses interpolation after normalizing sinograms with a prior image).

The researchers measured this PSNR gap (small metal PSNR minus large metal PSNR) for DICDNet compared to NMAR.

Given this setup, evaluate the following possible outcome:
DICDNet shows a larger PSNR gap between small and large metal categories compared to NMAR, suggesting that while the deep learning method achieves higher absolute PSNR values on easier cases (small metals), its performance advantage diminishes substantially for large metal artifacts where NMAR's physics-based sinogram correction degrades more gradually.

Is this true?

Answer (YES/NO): YES